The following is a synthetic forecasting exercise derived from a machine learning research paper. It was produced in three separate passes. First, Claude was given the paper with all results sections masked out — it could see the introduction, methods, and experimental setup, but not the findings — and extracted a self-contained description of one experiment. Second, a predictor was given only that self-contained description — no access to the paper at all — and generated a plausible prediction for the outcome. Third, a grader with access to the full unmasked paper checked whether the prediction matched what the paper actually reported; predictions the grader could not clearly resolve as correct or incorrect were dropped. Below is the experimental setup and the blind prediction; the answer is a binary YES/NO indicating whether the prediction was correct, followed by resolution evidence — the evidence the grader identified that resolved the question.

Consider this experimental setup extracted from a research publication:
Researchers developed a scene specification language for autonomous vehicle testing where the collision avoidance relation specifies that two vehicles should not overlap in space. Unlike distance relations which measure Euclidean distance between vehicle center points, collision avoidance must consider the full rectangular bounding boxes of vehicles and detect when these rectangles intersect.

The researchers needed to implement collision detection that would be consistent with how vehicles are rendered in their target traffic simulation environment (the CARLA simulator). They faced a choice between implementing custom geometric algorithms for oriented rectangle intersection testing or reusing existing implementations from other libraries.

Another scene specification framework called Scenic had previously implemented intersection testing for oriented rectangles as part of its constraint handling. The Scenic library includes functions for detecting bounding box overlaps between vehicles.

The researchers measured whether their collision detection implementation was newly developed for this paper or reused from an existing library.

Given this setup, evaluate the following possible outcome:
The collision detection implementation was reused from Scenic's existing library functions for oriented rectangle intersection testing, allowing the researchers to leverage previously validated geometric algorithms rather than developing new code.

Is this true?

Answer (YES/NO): YES